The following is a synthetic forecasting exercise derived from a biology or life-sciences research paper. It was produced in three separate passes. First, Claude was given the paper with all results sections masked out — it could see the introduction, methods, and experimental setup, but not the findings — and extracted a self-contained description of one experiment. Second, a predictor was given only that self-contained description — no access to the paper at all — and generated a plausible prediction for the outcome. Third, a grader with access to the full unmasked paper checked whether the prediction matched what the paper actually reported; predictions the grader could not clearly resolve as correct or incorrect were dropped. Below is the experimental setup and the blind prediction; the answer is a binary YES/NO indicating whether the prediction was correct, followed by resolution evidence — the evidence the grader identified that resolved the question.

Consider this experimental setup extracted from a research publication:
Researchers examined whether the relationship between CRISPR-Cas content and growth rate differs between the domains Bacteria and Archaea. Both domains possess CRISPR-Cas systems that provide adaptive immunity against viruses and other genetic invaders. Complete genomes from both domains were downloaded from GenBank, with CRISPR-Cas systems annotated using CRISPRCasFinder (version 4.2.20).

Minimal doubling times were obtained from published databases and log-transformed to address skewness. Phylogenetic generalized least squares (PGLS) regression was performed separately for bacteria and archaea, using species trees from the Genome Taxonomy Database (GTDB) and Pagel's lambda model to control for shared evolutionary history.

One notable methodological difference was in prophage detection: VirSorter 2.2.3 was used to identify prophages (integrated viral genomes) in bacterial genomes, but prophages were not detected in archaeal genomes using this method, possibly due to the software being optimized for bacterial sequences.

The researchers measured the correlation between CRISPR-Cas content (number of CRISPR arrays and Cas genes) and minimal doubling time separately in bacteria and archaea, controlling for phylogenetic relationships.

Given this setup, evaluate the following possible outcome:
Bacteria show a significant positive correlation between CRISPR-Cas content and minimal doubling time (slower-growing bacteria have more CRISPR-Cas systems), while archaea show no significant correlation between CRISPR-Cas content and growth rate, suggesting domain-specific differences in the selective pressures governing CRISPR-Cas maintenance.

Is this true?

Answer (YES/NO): NO